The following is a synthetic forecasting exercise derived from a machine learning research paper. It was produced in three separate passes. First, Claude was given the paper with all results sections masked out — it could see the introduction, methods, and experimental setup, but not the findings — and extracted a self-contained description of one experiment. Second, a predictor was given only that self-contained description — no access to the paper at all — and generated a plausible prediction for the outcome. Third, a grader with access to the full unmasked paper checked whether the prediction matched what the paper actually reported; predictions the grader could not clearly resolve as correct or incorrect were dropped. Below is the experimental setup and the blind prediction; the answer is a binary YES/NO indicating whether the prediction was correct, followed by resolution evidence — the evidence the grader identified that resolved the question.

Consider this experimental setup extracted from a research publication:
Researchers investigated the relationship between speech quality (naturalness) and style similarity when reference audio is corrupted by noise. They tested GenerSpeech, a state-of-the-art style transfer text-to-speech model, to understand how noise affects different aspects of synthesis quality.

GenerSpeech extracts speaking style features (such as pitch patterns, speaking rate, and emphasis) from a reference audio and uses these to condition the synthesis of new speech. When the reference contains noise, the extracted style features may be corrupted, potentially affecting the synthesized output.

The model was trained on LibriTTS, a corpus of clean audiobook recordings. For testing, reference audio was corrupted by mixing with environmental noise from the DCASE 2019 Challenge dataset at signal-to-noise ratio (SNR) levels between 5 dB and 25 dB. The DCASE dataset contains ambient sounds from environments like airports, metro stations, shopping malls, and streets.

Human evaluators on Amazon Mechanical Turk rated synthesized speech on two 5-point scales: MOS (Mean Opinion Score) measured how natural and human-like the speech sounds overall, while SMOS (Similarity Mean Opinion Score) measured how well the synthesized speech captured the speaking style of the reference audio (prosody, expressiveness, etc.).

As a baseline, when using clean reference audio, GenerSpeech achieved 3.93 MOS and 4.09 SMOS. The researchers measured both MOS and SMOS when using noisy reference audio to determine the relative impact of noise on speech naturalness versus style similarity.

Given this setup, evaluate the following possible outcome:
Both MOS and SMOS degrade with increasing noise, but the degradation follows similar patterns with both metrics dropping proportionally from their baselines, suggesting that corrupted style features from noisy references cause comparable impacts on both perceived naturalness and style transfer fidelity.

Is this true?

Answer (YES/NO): NO